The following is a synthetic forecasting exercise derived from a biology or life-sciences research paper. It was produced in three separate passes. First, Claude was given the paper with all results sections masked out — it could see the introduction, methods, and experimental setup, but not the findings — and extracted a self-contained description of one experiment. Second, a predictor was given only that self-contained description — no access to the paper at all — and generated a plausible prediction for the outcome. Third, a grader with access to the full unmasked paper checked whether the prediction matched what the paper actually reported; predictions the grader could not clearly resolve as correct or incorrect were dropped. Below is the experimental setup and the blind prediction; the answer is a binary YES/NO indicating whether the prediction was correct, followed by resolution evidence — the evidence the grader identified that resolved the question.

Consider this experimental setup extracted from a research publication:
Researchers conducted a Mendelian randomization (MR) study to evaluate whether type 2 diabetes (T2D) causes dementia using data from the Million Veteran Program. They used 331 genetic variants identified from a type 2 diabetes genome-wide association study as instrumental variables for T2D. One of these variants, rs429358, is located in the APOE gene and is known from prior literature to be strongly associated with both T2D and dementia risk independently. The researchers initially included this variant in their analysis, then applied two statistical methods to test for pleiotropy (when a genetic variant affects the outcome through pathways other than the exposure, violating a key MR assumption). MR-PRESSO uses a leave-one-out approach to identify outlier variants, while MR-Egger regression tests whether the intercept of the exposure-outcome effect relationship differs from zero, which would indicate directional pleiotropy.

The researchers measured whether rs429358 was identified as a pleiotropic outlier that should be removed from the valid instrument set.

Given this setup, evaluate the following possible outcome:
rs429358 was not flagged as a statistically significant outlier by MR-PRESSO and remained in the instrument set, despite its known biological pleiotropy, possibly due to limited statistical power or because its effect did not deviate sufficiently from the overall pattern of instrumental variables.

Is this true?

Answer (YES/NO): NO